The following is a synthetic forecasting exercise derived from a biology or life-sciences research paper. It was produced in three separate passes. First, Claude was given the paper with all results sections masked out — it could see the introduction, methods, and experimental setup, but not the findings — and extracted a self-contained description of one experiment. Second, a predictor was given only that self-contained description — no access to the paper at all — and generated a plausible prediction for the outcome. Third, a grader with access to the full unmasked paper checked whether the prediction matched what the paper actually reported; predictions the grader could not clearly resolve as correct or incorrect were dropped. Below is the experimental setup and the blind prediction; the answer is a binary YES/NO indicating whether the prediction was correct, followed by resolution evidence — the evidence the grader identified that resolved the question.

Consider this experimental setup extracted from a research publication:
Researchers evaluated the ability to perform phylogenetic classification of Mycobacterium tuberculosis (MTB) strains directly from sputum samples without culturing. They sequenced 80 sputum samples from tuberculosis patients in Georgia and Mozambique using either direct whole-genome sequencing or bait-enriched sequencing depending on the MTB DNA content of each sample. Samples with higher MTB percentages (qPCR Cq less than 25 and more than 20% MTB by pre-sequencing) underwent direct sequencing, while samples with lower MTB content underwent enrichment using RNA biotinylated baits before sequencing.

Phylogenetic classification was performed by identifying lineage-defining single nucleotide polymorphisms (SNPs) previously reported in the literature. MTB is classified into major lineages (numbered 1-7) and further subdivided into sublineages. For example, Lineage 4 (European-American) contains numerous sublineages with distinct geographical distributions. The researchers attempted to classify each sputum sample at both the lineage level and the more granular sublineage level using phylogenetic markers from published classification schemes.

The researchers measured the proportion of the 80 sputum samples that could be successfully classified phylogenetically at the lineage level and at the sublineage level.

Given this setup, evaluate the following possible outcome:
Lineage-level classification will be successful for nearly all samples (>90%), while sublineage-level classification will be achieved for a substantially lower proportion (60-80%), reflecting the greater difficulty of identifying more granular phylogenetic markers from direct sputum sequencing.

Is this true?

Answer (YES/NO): NO